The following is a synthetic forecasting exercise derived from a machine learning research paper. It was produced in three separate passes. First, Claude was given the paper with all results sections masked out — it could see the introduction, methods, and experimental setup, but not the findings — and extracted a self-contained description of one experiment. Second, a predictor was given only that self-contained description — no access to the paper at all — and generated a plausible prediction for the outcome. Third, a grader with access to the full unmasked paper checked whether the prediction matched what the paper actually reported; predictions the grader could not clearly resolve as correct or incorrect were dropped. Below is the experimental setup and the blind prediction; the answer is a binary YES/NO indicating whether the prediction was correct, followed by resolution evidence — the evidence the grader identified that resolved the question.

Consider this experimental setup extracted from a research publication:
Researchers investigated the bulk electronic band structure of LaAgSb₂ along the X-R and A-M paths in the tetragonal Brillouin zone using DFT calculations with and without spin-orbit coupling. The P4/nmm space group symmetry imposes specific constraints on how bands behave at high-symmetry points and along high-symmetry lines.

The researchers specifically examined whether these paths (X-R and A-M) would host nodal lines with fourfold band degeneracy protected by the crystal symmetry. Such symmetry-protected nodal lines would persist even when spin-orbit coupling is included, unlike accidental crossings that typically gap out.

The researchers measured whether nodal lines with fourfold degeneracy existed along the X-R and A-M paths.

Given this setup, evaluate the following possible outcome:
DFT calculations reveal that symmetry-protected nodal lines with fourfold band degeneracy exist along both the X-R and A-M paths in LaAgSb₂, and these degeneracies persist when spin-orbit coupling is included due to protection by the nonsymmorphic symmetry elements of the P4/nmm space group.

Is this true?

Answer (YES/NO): YES